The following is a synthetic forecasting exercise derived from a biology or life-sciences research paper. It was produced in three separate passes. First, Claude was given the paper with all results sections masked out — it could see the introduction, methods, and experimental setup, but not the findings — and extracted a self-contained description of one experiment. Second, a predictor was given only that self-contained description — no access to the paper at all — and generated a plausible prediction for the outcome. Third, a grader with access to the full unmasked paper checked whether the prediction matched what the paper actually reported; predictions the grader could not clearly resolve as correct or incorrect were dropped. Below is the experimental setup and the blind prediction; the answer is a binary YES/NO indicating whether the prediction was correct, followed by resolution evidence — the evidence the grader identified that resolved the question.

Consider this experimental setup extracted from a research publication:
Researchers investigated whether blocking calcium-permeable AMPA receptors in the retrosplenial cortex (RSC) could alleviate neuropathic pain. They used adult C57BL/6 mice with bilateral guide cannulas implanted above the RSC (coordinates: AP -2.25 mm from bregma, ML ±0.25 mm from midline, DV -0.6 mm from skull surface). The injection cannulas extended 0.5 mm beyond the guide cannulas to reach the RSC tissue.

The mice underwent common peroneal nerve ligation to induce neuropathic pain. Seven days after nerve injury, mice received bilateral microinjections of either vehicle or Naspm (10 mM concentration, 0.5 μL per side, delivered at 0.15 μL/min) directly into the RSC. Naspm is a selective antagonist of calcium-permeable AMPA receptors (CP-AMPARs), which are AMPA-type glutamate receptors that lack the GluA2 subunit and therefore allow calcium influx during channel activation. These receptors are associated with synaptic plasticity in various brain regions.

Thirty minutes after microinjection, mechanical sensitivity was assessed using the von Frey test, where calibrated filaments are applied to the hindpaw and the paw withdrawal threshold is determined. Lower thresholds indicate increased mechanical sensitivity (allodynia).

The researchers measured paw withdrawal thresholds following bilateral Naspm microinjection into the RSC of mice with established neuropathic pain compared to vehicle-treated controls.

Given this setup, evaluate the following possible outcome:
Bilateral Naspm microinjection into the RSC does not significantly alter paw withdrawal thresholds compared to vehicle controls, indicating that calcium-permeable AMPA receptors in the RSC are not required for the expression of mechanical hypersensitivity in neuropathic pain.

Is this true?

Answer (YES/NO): NO